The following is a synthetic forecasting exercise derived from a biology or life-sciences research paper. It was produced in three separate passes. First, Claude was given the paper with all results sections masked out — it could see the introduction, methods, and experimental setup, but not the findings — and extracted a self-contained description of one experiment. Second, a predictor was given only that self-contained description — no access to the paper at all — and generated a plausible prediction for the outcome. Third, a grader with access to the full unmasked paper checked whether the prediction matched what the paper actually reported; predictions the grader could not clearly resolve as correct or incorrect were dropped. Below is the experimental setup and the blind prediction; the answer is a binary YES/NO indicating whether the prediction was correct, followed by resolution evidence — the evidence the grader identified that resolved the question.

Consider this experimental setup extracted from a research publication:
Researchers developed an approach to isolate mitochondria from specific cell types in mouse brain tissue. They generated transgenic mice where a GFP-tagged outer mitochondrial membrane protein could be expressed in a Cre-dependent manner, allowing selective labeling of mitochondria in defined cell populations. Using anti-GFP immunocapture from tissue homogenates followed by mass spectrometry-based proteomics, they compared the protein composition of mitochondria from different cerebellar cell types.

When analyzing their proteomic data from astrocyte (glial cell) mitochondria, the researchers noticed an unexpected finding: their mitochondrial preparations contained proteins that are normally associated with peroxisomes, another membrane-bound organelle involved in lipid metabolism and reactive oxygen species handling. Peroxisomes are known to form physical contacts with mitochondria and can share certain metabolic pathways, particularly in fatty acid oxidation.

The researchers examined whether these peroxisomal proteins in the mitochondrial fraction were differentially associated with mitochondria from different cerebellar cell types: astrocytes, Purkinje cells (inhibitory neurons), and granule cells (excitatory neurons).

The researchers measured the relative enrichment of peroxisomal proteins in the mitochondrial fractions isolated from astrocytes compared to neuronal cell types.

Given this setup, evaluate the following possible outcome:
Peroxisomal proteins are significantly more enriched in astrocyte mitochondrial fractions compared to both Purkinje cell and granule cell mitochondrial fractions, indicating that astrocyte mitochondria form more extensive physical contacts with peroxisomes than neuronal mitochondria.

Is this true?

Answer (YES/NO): YES